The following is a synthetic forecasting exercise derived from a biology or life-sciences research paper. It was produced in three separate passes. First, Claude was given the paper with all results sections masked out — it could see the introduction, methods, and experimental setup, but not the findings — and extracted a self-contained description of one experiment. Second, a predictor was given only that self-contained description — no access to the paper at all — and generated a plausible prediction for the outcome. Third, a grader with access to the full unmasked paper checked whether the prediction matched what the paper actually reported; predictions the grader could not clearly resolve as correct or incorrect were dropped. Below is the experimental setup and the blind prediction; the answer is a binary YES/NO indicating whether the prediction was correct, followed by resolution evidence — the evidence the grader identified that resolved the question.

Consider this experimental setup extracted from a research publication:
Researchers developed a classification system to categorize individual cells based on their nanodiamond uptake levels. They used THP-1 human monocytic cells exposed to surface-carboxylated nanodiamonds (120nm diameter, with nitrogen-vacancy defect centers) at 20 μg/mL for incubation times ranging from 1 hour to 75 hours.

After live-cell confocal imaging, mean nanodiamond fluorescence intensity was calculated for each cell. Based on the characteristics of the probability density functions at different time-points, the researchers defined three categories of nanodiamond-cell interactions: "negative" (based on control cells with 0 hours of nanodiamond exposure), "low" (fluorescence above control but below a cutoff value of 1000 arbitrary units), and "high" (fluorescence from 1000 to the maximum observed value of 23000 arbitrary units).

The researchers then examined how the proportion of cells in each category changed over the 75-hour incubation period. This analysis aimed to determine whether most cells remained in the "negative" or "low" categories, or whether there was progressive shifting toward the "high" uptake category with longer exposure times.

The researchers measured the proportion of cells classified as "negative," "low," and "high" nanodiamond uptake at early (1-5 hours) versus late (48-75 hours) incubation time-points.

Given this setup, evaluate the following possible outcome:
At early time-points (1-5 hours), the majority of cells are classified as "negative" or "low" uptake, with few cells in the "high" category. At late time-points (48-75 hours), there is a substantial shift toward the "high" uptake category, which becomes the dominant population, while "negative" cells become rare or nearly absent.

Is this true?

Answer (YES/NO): NO